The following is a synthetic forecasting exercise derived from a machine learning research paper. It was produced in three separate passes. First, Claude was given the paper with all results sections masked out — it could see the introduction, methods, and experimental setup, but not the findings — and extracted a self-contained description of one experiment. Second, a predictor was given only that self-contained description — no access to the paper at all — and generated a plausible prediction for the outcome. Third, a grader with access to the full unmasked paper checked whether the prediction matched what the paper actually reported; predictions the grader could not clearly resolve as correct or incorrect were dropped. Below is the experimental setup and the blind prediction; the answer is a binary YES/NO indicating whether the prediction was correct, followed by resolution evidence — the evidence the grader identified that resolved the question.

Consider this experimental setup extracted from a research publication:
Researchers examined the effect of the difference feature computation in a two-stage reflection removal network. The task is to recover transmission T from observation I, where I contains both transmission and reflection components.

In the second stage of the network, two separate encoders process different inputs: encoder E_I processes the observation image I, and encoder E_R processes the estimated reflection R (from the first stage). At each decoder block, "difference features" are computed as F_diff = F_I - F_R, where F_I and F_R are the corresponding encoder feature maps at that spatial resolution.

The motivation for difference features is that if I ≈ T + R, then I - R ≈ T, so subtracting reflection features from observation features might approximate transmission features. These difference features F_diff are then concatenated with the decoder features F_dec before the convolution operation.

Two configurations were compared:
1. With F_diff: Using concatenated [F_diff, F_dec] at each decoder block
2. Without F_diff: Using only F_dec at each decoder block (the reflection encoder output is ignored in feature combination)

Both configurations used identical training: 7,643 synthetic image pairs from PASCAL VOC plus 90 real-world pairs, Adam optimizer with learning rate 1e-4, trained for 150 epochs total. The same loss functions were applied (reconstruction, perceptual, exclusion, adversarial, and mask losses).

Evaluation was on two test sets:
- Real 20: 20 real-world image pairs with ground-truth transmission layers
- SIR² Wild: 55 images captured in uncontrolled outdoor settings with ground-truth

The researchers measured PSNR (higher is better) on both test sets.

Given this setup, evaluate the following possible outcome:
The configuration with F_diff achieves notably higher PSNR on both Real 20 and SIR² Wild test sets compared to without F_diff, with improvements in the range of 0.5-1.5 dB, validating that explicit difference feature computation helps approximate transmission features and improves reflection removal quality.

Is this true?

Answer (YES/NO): NO